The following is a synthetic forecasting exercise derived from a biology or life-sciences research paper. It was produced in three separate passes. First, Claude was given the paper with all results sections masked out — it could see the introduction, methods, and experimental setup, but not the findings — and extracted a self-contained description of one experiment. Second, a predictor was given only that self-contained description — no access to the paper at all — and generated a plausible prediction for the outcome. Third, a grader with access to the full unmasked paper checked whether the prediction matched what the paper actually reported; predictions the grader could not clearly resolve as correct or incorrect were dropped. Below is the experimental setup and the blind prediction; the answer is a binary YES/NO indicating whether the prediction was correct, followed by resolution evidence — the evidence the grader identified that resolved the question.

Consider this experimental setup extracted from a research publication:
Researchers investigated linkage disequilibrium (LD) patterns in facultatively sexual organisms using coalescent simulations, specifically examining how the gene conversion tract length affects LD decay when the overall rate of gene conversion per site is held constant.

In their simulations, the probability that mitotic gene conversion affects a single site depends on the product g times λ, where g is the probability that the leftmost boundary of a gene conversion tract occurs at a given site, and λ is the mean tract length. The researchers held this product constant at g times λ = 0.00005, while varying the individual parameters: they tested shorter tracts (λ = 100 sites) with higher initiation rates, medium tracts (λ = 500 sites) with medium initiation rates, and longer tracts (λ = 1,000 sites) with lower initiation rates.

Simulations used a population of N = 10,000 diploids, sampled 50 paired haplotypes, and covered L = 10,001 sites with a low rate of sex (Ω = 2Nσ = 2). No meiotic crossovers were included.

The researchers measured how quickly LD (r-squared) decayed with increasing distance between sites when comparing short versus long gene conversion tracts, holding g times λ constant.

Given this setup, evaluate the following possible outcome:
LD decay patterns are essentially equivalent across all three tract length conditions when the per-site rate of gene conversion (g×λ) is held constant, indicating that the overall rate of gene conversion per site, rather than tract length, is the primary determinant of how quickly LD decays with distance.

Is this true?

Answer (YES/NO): NO